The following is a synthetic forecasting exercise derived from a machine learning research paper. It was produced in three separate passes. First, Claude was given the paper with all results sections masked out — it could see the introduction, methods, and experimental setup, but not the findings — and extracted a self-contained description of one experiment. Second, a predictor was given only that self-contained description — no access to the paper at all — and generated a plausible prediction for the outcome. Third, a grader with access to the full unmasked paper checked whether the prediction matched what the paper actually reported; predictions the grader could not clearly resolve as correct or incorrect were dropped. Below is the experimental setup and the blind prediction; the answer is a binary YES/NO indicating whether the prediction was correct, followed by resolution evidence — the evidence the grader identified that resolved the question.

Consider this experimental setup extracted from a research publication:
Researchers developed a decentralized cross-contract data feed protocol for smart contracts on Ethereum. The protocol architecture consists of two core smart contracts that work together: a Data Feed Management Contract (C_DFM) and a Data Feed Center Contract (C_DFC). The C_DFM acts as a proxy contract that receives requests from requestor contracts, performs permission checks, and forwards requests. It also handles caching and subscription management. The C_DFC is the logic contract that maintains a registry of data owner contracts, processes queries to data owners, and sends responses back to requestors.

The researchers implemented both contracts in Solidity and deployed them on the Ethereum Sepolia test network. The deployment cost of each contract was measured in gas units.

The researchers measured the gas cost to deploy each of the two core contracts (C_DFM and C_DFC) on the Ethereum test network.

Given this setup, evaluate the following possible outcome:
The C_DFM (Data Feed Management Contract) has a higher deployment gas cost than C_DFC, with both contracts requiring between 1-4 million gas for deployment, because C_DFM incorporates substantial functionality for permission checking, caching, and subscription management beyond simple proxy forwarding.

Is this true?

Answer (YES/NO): NO